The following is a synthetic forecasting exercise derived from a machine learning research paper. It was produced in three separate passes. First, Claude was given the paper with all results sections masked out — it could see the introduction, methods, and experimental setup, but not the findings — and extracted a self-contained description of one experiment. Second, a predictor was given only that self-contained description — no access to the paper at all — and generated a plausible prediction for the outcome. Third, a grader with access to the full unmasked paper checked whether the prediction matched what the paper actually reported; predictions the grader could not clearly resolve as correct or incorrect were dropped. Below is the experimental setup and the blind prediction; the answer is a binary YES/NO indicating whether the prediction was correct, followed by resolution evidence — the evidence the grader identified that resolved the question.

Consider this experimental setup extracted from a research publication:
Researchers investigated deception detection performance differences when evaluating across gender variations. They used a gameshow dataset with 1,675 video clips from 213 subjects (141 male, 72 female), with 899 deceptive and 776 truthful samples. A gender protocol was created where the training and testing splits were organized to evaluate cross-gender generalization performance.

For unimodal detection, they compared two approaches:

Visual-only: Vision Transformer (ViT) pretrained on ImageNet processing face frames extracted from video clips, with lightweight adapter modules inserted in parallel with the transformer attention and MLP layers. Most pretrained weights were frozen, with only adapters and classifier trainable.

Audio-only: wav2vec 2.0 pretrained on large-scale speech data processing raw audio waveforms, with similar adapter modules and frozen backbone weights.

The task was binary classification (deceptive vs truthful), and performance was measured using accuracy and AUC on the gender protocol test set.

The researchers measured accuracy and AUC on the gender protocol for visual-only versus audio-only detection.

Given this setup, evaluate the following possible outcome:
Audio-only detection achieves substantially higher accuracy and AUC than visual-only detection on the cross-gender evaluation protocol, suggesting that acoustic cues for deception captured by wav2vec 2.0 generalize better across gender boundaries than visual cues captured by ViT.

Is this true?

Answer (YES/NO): NO